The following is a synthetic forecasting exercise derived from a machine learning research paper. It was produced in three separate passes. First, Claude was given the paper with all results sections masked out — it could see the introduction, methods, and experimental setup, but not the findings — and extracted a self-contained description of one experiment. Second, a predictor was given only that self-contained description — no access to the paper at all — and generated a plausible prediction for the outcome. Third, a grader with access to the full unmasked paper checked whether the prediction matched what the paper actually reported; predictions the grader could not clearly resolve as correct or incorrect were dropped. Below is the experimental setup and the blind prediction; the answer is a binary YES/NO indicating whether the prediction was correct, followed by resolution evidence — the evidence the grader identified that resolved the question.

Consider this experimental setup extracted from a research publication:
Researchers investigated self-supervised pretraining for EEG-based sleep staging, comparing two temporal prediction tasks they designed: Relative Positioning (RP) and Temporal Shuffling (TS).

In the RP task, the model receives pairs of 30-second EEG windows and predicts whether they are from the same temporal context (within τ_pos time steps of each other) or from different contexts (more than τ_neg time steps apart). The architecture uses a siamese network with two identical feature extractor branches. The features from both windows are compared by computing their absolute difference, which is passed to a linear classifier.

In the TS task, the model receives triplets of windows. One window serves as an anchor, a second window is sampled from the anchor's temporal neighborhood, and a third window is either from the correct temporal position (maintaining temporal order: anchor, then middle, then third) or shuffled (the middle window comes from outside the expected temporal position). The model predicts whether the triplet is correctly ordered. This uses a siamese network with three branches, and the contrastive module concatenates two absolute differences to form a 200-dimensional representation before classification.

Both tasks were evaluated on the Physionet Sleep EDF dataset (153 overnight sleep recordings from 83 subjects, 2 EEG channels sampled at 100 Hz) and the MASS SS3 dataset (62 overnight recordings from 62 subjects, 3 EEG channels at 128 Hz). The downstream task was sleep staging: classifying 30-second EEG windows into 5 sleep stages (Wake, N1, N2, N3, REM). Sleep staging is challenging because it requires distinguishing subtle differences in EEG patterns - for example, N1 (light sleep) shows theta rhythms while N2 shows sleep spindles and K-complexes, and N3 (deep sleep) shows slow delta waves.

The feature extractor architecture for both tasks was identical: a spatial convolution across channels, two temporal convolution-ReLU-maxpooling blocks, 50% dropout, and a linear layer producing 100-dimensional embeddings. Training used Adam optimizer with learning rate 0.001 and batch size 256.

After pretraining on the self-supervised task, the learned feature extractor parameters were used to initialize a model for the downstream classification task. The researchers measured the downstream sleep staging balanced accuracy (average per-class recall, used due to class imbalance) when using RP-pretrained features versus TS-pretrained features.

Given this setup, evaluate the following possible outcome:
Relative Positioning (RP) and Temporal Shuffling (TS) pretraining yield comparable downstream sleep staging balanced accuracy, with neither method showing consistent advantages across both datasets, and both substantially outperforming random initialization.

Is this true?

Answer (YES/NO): YES